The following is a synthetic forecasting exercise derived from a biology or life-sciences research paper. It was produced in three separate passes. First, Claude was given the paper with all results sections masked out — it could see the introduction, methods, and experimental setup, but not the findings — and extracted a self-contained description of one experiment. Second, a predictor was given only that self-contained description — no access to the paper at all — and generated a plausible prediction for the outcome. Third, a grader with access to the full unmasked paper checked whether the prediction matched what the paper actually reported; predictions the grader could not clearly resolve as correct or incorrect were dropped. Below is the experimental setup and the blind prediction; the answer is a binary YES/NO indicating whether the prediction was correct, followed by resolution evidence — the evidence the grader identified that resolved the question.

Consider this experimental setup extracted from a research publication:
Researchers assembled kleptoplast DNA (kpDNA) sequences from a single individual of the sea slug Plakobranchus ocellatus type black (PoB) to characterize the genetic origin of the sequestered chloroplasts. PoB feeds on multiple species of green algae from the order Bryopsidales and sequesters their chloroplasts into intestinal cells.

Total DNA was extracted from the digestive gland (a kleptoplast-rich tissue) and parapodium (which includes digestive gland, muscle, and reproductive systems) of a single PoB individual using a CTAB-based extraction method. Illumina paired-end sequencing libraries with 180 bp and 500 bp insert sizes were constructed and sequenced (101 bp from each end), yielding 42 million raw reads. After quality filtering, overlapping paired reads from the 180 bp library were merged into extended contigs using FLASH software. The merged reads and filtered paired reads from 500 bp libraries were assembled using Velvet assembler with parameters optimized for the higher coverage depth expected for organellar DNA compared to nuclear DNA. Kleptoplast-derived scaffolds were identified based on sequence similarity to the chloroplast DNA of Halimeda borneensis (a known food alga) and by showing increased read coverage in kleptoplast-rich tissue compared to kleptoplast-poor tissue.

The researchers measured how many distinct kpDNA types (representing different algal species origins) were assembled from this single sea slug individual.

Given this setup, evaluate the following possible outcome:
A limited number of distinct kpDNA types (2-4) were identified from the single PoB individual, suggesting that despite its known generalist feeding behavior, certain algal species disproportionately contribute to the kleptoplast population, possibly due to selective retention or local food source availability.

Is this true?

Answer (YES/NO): YES